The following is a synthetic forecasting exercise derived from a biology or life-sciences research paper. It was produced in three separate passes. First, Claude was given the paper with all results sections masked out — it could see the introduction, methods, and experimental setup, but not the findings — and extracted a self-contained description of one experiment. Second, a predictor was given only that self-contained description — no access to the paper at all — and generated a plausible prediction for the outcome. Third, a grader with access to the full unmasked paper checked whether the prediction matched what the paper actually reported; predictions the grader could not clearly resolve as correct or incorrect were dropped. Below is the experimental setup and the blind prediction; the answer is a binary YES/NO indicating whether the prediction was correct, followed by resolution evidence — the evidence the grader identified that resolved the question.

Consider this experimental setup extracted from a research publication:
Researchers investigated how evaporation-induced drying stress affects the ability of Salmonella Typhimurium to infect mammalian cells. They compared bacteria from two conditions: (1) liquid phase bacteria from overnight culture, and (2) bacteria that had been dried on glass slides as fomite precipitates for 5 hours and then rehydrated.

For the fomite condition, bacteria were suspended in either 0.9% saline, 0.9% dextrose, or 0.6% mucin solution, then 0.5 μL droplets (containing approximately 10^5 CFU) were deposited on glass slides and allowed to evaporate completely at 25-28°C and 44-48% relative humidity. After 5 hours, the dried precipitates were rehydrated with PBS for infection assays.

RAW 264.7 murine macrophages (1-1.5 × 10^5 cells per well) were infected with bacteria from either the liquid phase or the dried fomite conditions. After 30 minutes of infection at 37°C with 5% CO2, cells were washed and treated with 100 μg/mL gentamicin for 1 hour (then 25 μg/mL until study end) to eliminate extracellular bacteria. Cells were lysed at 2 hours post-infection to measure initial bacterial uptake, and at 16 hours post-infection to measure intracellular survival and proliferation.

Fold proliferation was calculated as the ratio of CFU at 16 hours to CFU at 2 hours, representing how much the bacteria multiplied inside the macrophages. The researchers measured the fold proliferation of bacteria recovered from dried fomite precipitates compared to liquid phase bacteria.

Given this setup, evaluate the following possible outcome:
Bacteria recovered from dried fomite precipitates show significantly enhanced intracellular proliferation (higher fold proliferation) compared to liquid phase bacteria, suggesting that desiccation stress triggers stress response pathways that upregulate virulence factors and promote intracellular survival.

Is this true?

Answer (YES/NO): NO